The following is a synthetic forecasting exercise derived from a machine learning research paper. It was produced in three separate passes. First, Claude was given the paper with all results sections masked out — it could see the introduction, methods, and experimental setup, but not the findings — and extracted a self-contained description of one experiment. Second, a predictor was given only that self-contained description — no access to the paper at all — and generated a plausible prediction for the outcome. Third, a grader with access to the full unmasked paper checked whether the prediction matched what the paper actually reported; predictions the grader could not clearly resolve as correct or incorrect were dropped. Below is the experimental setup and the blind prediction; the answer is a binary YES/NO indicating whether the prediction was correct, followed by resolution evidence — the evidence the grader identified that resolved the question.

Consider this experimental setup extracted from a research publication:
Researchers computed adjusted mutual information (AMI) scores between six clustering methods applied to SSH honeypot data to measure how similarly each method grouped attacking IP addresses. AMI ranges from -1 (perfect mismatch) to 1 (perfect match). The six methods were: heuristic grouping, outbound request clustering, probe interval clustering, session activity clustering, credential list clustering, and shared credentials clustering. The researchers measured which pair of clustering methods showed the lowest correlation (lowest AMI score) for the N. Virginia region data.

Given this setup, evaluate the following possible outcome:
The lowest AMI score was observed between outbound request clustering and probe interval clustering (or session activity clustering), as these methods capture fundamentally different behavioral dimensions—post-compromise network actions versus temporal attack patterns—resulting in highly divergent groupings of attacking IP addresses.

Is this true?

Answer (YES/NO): NO